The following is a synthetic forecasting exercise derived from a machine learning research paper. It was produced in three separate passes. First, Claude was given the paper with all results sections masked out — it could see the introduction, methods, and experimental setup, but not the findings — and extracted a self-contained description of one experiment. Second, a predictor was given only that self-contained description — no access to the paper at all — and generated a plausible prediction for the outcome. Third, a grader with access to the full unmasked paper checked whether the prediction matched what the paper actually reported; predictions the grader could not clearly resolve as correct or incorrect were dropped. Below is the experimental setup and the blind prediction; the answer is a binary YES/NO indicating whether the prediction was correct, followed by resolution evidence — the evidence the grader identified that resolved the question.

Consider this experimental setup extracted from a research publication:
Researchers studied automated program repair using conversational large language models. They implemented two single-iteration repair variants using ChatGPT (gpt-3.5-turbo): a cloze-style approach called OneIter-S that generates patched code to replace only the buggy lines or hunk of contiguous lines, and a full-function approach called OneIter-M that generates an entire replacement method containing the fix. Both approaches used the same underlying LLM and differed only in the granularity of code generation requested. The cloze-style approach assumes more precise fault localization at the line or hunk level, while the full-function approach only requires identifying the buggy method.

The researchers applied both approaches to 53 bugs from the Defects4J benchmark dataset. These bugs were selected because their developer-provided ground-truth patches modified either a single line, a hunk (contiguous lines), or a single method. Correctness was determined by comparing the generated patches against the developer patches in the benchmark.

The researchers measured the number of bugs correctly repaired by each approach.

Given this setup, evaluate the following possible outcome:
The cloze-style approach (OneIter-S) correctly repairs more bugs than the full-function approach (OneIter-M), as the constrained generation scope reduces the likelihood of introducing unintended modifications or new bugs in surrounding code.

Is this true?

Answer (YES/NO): NO